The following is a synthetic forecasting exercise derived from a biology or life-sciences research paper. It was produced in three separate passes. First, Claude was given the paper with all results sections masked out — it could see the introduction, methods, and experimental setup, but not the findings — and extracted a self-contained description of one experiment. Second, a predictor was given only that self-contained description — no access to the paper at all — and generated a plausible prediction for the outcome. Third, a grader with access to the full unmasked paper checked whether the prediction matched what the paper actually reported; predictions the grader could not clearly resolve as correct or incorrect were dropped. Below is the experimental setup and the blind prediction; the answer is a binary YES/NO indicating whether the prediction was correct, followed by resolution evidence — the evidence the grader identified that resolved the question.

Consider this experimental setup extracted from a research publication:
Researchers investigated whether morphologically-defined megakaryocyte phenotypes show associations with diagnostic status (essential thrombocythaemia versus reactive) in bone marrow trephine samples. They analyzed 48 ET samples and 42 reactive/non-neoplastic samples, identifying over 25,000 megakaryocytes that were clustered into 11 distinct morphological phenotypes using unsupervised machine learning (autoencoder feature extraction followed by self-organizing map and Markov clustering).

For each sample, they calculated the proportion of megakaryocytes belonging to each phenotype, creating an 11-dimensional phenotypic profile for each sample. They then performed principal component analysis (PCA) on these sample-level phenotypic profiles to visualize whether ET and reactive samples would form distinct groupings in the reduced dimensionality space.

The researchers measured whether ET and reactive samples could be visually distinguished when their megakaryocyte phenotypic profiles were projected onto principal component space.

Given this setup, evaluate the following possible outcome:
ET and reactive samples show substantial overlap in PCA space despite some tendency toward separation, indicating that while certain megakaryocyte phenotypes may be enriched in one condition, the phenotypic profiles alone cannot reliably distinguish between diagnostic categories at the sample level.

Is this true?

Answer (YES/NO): NO